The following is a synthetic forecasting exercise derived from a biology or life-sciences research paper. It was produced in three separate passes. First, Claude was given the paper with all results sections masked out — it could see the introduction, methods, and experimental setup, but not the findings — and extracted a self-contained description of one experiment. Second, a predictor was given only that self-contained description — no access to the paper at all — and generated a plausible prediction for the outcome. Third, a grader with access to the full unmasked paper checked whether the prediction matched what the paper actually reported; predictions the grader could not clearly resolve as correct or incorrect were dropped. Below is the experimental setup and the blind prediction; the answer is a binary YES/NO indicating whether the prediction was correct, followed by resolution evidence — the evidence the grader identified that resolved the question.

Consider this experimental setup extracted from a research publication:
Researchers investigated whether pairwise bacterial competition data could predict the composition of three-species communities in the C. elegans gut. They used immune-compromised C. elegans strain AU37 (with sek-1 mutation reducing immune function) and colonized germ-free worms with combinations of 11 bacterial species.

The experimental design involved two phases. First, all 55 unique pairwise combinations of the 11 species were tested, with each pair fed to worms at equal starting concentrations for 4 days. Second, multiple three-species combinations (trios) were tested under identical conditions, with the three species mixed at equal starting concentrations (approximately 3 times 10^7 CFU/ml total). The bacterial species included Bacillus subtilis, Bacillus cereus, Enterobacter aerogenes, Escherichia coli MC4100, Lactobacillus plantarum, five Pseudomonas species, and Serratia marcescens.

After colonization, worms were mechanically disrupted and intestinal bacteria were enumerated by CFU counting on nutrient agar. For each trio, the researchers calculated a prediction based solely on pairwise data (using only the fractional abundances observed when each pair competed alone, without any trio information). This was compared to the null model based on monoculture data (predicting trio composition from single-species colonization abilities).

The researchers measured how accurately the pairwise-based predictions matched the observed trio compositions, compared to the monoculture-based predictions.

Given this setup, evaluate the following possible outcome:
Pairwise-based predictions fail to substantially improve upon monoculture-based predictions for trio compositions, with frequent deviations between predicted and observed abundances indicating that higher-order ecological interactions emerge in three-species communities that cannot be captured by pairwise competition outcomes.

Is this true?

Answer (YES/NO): NO